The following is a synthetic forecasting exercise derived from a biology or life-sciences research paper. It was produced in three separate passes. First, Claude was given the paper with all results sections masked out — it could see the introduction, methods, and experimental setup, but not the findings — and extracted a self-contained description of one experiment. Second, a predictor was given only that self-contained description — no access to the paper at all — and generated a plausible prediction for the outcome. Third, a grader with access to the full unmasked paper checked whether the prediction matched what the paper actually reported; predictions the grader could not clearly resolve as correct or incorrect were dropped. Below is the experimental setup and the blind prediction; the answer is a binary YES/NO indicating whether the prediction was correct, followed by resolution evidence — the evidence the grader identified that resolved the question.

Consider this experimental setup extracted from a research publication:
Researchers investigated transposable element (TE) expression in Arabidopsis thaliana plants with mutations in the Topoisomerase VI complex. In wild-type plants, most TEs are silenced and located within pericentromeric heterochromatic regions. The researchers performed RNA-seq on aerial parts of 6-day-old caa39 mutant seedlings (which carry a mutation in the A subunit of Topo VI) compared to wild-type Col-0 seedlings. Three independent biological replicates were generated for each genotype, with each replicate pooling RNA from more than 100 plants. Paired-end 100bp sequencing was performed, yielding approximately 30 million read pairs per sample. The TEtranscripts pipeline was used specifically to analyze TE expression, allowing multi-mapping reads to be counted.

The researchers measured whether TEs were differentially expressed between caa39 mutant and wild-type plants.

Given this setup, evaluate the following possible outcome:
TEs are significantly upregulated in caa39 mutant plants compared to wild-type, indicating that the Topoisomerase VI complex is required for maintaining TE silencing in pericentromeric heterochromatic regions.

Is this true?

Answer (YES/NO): YES